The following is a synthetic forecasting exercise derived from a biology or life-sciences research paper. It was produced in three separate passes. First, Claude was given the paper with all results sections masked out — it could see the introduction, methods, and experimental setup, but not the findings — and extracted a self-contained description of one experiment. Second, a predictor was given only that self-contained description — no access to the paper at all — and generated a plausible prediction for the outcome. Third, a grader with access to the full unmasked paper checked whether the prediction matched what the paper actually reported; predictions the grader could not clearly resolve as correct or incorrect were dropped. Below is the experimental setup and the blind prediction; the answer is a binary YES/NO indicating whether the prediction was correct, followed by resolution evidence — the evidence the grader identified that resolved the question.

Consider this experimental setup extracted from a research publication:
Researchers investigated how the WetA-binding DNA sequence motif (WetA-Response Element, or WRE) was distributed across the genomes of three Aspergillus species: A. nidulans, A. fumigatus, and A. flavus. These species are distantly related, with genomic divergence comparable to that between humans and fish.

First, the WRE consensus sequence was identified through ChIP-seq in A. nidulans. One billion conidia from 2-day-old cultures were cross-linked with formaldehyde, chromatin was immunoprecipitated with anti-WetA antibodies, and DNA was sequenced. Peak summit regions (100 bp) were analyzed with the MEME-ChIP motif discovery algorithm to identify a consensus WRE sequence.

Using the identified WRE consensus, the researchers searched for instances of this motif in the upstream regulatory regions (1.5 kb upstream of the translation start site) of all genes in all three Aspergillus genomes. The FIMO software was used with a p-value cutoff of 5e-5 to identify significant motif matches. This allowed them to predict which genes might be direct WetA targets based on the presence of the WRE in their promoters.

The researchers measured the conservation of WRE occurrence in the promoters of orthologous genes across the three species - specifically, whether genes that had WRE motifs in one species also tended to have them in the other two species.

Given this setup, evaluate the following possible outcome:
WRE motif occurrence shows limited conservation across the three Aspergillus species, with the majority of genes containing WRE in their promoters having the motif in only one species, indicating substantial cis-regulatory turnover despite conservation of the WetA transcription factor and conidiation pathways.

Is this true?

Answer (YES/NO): YES